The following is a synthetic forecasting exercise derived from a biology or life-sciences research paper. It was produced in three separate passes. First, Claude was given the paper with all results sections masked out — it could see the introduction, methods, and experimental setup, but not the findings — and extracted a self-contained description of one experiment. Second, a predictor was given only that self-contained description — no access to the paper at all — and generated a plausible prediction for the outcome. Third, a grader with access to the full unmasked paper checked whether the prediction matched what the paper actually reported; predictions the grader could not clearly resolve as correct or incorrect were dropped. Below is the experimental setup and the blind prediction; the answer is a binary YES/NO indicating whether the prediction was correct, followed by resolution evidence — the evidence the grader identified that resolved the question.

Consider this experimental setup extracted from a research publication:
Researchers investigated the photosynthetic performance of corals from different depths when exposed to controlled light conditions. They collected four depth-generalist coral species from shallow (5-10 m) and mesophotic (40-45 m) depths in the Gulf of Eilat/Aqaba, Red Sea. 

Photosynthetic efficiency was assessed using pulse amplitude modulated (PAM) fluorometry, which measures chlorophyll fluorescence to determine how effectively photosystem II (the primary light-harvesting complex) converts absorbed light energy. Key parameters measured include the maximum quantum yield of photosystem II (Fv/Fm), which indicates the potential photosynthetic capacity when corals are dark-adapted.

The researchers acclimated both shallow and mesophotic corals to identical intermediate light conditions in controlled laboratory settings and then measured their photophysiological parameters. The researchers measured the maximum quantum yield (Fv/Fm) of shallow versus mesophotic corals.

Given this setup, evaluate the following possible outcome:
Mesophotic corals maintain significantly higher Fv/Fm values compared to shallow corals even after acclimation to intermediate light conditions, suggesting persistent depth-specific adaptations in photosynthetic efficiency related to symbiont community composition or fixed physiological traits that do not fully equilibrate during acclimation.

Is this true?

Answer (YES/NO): YES